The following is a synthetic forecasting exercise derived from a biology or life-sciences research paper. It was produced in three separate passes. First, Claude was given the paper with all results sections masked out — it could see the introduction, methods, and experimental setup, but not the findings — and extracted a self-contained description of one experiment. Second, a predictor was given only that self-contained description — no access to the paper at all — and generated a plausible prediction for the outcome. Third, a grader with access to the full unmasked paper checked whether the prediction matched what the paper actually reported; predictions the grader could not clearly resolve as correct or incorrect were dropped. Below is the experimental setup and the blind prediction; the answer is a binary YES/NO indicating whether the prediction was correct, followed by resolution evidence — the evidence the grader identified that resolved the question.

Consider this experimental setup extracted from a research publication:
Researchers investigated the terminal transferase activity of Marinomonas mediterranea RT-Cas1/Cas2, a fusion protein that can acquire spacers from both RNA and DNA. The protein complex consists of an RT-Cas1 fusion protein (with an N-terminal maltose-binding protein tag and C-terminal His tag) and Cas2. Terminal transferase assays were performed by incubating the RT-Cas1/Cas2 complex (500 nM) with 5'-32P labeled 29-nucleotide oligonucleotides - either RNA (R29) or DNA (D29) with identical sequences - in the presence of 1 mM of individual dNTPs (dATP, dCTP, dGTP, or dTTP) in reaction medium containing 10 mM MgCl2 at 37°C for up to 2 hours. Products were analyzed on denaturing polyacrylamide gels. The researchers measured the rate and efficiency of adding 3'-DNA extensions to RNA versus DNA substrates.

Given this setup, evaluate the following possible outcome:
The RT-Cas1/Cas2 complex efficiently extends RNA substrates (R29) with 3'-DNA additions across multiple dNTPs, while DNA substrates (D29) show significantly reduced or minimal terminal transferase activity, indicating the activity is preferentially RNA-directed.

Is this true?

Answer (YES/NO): NO